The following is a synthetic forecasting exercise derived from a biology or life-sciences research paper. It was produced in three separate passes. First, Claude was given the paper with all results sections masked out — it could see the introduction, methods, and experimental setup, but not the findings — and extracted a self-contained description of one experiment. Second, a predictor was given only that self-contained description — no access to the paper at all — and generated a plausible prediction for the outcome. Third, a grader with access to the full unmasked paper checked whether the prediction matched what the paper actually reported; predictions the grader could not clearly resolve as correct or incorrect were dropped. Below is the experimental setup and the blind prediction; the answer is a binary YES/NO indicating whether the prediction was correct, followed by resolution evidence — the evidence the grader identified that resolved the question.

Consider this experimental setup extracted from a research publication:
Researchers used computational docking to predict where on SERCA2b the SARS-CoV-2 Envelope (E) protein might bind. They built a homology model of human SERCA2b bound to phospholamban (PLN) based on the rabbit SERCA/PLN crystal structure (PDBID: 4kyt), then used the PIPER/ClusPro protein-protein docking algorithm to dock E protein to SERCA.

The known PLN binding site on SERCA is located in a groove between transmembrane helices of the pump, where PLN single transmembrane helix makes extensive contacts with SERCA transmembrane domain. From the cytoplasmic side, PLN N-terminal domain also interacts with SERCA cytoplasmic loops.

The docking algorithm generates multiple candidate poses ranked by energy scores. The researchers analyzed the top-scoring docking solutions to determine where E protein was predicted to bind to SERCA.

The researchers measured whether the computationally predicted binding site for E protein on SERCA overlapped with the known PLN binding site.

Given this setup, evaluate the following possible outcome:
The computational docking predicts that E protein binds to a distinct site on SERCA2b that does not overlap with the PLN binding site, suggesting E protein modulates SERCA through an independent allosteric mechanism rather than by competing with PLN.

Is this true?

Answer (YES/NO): NO